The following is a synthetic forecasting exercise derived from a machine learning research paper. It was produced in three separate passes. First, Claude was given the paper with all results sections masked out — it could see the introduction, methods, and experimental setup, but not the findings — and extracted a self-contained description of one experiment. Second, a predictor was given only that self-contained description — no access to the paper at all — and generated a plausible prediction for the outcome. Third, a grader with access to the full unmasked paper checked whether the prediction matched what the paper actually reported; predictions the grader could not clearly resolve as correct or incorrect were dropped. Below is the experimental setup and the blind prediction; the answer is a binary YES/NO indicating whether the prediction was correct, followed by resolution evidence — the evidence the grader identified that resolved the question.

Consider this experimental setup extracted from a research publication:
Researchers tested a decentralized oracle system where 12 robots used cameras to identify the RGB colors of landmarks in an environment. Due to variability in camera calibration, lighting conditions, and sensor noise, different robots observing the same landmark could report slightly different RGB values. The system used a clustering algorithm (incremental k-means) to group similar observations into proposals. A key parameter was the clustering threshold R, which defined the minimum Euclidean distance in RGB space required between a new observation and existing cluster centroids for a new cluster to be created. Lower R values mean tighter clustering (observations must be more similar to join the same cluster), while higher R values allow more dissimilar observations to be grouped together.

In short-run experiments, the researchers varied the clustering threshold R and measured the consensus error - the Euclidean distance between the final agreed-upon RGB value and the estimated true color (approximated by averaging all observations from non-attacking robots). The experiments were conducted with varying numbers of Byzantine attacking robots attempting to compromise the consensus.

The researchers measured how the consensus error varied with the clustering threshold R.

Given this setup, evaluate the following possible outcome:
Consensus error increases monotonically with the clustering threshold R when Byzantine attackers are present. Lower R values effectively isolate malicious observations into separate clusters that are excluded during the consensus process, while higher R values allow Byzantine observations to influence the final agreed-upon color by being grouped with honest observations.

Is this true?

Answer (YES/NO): NO